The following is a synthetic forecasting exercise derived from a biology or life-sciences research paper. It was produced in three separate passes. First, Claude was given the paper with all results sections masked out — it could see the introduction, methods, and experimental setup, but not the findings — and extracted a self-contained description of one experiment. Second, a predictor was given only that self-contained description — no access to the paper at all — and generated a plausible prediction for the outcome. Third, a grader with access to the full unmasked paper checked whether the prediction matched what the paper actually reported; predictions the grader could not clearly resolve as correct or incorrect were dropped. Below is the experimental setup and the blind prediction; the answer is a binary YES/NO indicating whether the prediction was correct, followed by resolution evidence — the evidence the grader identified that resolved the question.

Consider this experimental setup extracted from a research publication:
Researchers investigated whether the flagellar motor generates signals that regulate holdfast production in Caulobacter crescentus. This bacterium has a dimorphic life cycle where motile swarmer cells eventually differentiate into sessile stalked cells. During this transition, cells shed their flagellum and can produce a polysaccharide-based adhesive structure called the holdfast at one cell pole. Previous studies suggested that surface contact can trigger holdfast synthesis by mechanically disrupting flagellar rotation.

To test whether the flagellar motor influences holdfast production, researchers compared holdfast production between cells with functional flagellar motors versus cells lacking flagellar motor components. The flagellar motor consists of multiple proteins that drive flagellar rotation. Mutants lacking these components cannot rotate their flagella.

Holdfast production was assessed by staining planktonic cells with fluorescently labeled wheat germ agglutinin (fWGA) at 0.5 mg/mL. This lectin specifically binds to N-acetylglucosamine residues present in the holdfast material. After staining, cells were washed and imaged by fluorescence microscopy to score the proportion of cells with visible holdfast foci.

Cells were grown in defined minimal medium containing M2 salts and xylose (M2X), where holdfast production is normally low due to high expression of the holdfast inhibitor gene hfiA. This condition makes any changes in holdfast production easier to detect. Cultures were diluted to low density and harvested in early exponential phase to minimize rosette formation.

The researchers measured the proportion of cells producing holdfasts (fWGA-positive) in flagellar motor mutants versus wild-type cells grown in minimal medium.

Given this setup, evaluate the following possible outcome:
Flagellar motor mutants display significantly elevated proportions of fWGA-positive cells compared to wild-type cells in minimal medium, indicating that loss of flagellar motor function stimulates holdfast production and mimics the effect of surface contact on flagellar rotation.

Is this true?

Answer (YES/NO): YES